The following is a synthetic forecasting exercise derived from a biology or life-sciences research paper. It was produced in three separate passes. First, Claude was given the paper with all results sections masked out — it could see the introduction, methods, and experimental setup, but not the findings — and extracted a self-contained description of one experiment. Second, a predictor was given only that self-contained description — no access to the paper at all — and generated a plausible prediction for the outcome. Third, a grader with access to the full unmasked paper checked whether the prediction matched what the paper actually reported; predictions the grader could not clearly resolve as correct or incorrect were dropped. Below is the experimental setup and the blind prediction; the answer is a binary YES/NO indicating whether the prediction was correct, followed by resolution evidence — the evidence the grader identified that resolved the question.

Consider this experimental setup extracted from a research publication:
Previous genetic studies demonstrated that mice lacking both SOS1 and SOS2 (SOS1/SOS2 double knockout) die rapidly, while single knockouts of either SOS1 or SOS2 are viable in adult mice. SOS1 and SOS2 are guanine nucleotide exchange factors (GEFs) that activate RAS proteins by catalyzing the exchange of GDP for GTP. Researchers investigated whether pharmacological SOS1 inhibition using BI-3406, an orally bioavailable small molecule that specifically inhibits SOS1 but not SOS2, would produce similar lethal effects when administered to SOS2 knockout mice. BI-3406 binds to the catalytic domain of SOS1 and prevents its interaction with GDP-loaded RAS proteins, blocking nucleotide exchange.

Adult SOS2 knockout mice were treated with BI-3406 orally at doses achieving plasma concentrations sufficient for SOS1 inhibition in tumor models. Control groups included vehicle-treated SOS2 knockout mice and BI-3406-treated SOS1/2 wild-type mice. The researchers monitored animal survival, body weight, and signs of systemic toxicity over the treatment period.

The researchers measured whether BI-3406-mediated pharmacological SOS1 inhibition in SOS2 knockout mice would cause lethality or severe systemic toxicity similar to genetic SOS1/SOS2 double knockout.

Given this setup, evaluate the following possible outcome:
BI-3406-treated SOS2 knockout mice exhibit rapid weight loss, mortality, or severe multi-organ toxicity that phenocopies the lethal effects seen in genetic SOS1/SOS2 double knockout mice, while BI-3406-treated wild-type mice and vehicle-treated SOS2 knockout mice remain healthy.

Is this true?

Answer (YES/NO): NO